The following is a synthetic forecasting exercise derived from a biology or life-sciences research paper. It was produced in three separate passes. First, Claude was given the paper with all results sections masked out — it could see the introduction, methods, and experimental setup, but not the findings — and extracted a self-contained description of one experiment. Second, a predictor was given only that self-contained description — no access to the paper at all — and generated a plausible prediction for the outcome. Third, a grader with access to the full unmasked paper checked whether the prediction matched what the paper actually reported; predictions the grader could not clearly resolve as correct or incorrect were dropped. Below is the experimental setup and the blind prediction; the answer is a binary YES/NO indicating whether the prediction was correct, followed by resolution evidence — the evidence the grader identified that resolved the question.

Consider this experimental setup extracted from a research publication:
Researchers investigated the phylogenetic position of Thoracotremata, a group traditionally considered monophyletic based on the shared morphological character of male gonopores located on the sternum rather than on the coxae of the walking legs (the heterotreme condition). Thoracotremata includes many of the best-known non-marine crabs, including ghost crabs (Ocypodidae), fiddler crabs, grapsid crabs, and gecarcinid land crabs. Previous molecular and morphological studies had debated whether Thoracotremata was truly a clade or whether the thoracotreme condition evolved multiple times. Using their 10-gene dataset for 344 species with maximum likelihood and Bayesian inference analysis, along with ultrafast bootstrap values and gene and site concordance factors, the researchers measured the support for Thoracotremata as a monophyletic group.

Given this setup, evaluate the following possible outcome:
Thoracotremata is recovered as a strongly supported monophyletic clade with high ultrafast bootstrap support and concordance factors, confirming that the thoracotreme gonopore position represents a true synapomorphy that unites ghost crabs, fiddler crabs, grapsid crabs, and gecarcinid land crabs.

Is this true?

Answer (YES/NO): NO